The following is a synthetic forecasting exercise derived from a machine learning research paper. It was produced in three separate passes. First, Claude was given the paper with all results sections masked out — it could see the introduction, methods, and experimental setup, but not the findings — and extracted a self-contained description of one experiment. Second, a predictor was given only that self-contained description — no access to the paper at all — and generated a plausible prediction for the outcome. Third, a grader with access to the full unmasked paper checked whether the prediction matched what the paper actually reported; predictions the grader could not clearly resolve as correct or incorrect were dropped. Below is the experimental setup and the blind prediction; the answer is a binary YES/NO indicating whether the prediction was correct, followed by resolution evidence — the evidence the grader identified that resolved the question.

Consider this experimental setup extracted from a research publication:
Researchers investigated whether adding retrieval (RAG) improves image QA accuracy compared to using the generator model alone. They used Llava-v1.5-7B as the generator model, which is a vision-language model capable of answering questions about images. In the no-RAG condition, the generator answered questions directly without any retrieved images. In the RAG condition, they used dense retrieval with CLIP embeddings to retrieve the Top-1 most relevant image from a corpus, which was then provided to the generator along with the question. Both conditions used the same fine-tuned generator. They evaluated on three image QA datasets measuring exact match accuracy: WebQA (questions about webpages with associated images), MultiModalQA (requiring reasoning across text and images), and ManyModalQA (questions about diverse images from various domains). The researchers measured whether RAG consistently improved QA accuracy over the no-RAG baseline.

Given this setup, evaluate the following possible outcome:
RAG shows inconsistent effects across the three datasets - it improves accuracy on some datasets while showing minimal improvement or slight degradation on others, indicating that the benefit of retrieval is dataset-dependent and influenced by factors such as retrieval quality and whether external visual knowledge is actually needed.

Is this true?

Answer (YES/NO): NO